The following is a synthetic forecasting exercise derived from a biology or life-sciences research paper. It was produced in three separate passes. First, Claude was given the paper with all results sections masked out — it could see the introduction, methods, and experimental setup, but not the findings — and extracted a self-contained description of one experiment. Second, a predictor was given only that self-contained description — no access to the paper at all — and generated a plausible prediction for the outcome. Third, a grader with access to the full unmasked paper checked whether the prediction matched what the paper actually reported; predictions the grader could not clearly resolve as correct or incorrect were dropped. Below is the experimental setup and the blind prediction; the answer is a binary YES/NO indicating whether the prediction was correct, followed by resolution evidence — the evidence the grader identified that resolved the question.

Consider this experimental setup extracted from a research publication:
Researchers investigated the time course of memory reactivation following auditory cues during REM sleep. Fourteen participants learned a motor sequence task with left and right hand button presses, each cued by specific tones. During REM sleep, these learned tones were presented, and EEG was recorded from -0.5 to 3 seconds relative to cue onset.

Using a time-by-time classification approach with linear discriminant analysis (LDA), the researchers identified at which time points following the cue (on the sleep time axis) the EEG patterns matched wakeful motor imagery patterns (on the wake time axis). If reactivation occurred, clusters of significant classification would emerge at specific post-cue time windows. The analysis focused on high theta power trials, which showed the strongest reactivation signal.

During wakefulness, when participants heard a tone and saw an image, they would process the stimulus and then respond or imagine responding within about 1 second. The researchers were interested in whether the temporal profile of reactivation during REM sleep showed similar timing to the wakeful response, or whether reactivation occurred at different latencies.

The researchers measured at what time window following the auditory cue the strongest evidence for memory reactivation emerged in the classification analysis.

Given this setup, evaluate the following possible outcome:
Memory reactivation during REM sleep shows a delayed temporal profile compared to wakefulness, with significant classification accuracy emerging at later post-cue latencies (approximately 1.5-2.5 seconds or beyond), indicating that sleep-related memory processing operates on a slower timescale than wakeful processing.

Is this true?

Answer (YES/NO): NO